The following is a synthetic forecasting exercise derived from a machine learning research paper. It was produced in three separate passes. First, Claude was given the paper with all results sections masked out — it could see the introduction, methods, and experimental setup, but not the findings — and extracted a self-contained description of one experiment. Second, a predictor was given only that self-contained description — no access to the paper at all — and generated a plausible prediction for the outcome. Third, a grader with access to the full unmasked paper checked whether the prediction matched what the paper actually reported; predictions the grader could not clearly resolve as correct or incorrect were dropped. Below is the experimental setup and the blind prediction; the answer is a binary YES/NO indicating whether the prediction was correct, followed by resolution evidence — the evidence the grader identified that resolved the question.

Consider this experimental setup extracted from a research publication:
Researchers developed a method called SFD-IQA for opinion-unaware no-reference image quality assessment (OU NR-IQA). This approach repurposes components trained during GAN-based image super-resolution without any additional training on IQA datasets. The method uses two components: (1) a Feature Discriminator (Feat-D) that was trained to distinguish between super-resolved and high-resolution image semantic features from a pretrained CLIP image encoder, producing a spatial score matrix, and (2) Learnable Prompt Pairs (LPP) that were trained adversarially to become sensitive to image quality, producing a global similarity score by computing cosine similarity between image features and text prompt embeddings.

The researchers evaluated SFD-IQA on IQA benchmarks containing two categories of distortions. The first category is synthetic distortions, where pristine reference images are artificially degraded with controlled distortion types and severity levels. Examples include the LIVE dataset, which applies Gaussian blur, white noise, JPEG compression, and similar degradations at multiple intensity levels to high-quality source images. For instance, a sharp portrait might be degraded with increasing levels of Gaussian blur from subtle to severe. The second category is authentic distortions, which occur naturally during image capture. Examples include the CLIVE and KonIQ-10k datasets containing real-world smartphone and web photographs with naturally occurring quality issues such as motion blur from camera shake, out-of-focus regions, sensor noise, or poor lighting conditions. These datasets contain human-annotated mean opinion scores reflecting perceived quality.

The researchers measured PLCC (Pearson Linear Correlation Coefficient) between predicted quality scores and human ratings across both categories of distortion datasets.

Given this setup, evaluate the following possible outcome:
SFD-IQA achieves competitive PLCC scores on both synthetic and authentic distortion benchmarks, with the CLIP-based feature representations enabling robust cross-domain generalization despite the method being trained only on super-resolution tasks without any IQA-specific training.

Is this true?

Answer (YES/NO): YES